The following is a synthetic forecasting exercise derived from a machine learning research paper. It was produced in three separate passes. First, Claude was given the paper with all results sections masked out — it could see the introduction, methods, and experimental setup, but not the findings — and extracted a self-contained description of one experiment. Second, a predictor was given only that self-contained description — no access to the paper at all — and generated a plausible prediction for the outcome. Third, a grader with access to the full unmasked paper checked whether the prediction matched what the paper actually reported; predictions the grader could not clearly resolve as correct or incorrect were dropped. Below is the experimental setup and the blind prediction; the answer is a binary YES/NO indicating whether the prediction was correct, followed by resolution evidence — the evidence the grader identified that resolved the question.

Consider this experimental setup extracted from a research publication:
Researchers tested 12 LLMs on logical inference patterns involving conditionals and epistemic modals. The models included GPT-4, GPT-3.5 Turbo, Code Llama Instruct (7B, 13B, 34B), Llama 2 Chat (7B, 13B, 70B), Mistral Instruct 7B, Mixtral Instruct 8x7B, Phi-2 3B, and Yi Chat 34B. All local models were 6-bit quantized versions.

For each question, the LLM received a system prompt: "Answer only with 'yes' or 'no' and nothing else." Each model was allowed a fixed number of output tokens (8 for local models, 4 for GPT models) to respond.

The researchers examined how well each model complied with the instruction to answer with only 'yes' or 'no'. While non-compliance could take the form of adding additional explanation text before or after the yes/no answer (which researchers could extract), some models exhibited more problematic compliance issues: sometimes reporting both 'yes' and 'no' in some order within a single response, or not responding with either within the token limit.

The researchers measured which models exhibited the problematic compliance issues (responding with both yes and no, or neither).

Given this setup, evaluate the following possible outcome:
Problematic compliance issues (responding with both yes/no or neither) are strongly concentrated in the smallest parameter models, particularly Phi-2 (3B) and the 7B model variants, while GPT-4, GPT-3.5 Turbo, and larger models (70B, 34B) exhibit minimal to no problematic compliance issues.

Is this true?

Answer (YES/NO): NO